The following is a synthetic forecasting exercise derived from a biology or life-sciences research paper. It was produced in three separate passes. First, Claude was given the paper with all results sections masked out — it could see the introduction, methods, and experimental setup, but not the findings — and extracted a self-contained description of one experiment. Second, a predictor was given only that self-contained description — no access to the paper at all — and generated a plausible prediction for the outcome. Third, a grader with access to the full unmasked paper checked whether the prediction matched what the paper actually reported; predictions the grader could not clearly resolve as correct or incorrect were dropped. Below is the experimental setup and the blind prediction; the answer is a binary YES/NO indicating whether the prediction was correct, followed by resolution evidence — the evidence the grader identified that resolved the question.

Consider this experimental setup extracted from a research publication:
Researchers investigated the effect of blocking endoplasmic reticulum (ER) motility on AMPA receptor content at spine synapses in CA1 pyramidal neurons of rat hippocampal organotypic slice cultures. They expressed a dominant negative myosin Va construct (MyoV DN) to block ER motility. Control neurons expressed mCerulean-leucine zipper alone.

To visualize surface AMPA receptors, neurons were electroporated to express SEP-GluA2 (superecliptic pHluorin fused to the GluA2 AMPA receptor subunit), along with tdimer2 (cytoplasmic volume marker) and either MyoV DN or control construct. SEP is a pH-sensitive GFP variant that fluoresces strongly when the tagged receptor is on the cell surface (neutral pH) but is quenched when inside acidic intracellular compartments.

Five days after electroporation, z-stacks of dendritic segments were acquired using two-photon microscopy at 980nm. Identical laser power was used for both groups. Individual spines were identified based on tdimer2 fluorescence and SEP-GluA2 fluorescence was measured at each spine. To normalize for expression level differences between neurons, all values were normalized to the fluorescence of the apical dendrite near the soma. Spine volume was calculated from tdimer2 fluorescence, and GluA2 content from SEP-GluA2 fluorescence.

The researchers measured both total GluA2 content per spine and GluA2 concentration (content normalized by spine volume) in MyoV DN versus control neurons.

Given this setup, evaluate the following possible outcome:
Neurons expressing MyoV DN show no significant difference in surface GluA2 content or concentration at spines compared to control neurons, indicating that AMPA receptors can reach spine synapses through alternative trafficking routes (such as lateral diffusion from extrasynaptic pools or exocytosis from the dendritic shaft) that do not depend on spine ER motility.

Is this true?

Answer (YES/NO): NO